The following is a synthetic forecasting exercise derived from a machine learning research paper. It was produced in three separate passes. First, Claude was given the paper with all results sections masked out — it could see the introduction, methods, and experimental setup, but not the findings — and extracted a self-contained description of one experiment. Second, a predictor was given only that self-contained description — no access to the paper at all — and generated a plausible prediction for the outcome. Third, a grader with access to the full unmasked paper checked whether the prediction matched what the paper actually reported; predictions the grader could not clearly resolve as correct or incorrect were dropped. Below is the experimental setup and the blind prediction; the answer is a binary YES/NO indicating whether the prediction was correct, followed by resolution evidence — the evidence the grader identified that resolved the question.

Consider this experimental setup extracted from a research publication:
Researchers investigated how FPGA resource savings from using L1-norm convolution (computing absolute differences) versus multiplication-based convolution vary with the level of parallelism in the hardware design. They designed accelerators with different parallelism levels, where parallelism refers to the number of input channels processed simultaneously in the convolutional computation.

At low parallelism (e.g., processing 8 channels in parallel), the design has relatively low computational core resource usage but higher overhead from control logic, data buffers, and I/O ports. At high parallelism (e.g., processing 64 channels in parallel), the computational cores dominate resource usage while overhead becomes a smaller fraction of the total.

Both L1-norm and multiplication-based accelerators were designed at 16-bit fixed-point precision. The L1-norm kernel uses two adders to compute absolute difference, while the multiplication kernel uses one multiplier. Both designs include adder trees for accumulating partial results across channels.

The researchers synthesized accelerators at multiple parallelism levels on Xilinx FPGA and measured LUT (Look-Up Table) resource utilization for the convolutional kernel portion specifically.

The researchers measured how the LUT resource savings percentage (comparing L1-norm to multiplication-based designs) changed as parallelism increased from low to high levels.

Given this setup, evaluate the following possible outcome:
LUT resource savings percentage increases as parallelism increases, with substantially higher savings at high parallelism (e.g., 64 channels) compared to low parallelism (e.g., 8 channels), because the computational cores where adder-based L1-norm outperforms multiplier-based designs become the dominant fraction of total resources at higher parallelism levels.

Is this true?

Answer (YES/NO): YES